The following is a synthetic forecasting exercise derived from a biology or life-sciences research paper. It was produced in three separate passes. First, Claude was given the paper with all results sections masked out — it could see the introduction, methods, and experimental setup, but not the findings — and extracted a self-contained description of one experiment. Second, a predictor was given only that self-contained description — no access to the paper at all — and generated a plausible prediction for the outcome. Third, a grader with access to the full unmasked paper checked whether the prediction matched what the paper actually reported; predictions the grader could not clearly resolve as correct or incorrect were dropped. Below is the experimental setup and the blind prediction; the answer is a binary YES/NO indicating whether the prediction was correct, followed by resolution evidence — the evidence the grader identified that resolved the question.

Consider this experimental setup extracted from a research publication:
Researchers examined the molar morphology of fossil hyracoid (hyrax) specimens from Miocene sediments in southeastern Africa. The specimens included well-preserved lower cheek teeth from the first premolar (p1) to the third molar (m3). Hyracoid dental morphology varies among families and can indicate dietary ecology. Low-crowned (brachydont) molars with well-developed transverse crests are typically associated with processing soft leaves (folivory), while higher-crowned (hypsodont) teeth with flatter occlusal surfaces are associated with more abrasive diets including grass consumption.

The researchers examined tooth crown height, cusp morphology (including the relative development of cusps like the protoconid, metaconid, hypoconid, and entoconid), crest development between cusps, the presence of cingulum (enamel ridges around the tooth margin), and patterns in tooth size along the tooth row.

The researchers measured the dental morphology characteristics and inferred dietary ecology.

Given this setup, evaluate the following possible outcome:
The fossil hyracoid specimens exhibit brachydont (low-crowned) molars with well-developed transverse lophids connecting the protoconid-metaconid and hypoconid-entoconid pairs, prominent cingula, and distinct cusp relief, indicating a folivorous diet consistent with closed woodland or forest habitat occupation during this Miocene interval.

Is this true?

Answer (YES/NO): YES